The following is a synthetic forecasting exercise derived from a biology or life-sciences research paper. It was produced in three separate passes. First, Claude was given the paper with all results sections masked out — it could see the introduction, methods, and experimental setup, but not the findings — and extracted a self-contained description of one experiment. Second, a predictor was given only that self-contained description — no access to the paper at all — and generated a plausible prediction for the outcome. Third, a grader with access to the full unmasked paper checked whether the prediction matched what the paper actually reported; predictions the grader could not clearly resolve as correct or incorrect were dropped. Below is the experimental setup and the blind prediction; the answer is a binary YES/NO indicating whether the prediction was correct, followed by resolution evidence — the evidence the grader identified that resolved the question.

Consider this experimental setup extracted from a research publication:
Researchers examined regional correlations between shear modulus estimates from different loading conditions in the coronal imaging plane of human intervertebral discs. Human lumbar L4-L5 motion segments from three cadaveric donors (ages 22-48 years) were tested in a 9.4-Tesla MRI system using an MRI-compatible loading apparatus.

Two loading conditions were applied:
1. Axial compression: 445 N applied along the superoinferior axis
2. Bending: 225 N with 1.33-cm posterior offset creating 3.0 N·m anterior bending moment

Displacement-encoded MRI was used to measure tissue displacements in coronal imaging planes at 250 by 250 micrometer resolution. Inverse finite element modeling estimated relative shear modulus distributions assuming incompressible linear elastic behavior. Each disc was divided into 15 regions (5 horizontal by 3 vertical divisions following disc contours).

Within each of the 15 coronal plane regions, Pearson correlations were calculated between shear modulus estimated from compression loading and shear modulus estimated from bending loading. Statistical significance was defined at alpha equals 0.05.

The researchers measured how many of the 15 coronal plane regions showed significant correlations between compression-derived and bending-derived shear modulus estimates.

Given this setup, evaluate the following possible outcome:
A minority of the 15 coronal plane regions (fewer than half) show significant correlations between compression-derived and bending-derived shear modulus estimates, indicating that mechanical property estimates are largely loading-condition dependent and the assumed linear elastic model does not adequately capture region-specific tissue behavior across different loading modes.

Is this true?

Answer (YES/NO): YES